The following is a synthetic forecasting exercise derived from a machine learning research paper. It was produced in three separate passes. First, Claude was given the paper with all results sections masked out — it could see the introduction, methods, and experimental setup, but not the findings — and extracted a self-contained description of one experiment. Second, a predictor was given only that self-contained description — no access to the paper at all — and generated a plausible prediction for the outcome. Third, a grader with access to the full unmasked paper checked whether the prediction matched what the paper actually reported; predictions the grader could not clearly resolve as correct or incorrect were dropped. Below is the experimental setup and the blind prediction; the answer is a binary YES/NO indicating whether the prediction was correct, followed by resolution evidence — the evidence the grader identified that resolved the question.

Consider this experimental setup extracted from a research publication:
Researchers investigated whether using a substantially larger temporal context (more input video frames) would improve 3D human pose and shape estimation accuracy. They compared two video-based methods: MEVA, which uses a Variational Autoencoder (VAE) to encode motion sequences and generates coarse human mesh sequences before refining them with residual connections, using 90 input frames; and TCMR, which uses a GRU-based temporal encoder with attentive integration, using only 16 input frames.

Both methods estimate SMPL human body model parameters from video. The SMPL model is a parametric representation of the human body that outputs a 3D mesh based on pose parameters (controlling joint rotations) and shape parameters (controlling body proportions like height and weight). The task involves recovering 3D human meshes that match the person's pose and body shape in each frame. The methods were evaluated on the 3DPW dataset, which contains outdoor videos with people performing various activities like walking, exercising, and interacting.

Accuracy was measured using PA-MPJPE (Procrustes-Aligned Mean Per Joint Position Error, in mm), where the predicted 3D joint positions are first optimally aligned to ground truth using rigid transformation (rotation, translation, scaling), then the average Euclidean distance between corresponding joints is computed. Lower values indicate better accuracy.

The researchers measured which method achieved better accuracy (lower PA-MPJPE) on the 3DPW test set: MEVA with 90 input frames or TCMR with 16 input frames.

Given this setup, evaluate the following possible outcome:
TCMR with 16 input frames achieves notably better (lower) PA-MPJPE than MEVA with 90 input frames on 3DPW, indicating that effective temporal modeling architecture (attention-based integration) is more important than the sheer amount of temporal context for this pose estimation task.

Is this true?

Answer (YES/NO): YES